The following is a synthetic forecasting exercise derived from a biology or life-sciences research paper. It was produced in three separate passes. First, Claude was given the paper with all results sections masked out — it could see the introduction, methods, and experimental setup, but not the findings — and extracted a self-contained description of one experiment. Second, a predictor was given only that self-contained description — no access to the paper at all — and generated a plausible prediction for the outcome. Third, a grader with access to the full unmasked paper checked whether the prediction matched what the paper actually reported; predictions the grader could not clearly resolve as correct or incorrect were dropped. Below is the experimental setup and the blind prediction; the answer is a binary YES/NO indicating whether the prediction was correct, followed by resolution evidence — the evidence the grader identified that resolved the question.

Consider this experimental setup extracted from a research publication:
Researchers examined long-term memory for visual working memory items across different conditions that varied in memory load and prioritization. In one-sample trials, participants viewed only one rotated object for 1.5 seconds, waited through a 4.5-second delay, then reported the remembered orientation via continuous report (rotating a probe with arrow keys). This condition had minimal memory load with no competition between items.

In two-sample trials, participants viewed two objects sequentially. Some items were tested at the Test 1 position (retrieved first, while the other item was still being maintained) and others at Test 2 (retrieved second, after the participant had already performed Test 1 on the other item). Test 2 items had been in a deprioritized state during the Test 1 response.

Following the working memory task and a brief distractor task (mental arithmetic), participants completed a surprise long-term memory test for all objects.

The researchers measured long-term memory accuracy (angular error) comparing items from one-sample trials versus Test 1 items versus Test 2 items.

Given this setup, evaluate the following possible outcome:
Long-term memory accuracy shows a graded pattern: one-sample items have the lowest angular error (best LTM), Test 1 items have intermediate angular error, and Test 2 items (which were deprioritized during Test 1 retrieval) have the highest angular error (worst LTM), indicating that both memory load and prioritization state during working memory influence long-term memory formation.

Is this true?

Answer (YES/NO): NO